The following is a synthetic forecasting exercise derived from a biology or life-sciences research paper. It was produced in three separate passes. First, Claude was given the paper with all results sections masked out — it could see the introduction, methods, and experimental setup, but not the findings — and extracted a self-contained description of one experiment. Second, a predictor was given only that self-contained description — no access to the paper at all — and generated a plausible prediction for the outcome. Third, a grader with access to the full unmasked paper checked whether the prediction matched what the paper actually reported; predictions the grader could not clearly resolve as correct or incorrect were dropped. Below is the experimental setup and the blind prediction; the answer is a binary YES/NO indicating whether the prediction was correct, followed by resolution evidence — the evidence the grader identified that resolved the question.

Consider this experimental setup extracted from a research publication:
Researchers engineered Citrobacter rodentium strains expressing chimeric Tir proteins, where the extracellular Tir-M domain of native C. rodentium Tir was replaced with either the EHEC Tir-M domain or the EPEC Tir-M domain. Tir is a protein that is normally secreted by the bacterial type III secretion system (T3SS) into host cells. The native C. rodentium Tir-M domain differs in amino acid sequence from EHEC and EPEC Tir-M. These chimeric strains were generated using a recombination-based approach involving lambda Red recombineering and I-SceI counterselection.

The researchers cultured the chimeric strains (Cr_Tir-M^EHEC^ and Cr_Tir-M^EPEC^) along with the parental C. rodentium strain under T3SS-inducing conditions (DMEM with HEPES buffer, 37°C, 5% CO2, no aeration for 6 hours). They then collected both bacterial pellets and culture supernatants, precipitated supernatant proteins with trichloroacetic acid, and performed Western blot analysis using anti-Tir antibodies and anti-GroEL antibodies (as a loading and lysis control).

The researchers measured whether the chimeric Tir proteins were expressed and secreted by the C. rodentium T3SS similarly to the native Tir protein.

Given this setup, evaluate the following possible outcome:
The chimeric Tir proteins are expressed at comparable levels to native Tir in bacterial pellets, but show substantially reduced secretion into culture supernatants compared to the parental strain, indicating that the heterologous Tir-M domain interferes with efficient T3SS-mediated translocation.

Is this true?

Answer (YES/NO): NO